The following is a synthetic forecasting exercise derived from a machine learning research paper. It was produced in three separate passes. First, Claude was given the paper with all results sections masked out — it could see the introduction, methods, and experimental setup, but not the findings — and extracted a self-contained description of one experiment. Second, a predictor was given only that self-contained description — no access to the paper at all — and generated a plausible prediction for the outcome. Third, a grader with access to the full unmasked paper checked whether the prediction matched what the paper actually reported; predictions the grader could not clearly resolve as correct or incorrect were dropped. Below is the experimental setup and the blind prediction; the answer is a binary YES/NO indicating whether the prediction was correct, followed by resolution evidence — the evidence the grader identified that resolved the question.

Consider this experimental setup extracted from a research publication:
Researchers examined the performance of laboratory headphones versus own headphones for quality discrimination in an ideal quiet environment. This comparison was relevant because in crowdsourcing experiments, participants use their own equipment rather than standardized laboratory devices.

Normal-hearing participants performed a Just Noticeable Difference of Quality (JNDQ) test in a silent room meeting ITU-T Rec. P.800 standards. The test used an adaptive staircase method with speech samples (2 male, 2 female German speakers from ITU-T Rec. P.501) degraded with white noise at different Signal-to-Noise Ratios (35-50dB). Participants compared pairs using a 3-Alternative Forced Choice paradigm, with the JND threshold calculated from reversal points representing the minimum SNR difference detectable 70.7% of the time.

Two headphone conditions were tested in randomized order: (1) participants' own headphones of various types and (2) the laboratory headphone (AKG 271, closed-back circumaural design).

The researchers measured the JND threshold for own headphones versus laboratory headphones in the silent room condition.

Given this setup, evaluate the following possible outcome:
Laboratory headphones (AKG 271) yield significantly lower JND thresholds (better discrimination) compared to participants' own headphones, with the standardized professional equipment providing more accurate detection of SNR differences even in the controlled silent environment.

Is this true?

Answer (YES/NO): NO